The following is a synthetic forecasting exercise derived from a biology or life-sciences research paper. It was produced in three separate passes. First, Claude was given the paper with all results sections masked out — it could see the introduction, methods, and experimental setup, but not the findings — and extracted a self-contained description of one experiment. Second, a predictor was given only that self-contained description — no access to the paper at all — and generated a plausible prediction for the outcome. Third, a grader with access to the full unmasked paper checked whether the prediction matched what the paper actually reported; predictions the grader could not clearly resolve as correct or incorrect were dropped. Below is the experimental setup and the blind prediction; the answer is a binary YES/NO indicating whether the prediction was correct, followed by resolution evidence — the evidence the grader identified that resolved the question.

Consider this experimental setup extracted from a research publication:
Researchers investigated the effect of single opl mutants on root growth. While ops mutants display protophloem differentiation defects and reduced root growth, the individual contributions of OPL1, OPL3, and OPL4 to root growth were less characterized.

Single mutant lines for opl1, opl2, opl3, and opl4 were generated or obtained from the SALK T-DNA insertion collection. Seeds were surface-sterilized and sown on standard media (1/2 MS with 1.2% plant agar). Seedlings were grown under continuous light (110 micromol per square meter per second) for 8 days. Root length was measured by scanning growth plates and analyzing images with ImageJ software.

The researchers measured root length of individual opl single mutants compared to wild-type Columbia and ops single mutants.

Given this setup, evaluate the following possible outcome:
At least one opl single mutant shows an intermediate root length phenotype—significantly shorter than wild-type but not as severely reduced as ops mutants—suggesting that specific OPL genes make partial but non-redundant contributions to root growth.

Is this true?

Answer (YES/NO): NO